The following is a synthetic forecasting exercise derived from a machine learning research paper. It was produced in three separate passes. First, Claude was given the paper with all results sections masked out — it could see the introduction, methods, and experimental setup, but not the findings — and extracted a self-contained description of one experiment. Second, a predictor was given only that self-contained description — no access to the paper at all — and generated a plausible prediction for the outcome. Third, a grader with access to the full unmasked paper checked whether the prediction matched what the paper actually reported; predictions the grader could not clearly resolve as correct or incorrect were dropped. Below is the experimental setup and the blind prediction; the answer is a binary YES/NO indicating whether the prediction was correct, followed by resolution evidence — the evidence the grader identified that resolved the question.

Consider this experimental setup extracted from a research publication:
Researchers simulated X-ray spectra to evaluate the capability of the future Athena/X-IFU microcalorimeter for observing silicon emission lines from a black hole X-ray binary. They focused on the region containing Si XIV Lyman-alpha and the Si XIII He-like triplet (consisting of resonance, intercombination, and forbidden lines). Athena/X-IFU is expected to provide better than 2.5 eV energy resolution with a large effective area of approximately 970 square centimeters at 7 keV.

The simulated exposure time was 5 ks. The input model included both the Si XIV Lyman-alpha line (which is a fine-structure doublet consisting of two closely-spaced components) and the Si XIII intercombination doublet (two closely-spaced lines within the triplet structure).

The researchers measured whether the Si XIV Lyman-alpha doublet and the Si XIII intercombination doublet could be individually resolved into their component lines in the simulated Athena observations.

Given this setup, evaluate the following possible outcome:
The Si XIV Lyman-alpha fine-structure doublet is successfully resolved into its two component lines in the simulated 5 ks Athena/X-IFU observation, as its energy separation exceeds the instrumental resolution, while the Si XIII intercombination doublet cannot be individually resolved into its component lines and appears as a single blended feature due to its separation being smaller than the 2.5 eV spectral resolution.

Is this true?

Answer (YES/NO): NO